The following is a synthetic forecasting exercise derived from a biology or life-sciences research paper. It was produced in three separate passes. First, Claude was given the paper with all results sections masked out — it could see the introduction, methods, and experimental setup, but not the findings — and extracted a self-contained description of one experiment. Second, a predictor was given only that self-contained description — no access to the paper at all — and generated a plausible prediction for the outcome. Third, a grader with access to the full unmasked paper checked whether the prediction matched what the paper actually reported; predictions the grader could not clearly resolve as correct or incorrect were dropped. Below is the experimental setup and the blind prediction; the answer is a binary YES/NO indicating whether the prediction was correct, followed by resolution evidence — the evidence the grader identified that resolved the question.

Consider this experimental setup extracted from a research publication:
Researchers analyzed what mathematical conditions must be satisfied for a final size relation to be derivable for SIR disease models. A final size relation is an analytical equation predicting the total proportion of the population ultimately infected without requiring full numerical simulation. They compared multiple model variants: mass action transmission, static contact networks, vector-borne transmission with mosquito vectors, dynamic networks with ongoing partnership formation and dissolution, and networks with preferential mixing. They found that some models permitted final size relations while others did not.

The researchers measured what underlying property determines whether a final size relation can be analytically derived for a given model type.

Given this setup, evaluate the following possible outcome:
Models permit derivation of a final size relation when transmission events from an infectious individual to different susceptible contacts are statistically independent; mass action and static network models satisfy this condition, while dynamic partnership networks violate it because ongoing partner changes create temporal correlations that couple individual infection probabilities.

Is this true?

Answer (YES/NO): NO